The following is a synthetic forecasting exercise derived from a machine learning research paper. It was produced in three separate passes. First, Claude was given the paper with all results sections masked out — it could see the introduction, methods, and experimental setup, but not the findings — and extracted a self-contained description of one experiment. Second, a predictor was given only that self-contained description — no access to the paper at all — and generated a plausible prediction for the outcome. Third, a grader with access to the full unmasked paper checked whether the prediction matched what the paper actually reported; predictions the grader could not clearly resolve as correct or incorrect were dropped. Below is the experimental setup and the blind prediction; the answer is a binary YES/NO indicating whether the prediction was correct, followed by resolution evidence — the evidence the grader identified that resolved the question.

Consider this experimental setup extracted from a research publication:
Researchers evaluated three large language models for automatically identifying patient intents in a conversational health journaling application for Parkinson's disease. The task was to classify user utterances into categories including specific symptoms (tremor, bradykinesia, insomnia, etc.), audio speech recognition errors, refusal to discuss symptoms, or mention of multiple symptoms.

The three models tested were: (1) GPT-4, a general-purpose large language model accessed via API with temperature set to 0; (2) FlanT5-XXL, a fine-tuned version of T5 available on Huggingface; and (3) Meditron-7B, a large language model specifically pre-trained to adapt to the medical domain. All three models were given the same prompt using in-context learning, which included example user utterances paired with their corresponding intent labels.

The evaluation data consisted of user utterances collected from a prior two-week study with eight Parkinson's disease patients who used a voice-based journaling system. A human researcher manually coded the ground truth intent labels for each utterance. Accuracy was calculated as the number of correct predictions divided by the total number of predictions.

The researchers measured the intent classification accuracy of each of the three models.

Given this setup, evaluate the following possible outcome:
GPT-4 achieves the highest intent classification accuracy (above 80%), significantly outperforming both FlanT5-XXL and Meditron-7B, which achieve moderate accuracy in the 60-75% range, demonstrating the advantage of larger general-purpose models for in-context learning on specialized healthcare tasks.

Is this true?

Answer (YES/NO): NO